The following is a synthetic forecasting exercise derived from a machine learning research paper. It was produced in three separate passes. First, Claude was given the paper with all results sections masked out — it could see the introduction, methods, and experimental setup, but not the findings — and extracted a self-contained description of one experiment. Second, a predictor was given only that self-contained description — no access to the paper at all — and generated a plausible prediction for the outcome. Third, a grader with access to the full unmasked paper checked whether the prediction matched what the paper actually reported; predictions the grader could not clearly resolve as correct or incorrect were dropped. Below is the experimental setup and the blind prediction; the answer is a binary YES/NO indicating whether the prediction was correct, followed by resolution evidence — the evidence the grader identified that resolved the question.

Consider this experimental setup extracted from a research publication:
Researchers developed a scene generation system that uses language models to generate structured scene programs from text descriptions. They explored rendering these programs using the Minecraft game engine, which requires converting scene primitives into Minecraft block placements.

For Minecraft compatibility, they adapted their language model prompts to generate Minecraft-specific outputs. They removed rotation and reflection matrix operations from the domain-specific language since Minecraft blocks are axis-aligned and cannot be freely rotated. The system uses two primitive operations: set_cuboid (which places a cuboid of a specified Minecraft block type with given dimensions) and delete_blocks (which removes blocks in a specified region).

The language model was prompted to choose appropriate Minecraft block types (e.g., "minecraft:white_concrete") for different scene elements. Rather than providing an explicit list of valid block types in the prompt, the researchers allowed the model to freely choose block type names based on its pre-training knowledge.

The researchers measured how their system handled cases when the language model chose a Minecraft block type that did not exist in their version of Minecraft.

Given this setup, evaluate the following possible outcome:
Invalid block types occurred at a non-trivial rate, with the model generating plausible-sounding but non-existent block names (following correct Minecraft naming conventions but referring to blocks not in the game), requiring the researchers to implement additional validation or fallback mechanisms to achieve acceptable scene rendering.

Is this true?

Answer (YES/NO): NO